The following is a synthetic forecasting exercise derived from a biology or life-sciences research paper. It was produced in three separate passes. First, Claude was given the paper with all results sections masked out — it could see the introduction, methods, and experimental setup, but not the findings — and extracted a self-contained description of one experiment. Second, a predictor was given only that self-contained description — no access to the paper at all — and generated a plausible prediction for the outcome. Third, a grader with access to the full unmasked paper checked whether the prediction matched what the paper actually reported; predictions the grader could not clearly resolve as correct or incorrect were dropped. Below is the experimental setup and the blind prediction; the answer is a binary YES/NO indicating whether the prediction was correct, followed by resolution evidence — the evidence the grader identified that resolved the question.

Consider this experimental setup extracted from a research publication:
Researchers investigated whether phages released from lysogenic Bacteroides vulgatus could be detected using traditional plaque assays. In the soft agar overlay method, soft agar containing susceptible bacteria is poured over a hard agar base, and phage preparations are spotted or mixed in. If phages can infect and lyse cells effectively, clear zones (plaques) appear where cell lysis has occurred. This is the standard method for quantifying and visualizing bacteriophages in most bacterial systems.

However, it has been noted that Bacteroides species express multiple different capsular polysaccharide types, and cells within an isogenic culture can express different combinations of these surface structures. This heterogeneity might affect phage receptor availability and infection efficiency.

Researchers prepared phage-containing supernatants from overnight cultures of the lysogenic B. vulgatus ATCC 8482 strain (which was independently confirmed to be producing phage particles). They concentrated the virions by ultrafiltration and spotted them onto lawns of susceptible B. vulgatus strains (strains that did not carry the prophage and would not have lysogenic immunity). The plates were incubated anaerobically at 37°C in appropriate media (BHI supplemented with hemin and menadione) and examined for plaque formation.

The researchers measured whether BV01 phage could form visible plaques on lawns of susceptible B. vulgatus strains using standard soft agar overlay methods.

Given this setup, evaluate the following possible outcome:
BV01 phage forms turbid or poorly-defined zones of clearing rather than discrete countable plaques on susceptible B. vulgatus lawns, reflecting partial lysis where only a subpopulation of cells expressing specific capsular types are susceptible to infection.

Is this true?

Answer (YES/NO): NO